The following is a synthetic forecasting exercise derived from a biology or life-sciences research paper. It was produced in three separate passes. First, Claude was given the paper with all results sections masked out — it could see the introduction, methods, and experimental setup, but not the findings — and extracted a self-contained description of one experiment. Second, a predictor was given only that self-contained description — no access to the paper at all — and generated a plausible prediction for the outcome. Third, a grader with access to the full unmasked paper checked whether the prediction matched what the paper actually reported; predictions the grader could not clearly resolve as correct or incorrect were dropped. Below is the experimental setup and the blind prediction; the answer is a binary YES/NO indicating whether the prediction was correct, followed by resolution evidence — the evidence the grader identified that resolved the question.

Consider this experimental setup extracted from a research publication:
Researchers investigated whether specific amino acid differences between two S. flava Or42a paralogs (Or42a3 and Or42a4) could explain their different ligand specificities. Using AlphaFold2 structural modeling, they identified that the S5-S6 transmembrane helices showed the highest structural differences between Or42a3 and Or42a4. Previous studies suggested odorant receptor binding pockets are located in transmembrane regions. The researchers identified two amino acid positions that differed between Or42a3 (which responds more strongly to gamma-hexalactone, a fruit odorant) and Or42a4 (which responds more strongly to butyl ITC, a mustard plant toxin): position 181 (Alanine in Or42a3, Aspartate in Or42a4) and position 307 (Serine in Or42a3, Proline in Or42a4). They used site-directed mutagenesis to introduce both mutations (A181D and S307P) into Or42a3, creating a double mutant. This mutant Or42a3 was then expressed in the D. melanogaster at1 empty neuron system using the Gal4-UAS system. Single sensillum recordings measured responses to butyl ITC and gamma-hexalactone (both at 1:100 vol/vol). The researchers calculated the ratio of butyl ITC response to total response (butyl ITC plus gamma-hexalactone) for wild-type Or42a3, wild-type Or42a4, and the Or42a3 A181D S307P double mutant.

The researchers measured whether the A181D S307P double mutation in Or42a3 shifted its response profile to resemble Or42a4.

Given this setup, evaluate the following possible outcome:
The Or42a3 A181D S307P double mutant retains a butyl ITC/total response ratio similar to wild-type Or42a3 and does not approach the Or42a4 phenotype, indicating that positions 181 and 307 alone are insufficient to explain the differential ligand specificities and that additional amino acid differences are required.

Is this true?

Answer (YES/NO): NO